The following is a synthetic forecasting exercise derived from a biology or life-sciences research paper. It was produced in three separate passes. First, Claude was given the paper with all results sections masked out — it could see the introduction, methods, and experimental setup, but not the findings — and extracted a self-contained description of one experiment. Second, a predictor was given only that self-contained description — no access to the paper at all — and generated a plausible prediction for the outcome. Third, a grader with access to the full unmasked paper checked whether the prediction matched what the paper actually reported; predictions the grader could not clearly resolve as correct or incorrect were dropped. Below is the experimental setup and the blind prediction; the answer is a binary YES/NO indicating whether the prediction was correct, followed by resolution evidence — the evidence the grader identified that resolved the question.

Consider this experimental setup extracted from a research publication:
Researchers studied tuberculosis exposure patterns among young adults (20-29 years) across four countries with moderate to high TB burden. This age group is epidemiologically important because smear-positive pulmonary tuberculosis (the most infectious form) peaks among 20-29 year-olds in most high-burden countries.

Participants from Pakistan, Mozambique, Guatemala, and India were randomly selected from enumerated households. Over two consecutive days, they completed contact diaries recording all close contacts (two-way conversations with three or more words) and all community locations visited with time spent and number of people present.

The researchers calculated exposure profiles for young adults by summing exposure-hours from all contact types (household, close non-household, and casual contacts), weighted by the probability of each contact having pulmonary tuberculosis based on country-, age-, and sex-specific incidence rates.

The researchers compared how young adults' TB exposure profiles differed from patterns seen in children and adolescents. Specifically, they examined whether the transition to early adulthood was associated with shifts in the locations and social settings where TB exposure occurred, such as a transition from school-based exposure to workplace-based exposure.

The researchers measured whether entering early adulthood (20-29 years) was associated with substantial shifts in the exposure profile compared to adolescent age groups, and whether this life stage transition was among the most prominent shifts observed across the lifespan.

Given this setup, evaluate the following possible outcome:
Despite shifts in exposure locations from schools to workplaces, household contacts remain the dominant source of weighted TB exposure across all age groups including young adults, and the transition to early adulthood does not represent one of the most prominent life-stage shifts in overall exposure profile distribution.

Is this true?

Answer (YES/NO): NO